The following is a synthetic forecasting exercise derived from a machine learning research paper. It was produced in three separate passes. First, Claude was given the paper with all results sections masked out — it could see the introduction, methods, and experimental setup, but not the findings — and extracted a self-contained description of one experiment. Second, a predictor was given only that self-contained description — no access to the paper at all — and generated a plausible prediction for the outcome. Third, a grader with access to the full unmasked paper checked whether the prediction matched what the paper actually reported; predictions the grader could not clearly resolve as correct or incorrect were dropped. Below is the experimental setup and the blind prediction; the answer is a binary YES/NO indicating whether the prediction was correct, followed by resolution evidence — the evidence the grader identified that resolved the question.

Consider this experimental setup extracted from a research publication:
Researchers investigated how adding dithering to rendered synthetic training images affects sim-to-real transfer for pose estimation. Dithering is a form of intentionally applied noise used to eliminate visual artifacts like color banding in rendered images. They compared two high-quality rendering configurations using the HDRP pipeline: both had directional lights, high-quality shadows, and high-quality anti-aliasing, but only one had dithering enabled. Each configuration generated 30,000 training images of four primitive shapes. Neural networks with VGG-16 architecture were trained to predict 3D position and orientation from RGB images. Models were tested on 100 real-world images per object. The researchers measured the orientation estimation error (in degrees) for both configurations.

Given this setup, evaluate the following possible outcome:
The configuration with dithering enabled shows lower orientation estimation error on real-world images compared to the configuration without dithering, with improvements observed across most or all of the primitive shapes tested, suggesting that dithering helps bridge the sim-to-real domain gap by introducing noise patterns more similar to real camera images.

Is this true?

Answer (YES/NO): YES